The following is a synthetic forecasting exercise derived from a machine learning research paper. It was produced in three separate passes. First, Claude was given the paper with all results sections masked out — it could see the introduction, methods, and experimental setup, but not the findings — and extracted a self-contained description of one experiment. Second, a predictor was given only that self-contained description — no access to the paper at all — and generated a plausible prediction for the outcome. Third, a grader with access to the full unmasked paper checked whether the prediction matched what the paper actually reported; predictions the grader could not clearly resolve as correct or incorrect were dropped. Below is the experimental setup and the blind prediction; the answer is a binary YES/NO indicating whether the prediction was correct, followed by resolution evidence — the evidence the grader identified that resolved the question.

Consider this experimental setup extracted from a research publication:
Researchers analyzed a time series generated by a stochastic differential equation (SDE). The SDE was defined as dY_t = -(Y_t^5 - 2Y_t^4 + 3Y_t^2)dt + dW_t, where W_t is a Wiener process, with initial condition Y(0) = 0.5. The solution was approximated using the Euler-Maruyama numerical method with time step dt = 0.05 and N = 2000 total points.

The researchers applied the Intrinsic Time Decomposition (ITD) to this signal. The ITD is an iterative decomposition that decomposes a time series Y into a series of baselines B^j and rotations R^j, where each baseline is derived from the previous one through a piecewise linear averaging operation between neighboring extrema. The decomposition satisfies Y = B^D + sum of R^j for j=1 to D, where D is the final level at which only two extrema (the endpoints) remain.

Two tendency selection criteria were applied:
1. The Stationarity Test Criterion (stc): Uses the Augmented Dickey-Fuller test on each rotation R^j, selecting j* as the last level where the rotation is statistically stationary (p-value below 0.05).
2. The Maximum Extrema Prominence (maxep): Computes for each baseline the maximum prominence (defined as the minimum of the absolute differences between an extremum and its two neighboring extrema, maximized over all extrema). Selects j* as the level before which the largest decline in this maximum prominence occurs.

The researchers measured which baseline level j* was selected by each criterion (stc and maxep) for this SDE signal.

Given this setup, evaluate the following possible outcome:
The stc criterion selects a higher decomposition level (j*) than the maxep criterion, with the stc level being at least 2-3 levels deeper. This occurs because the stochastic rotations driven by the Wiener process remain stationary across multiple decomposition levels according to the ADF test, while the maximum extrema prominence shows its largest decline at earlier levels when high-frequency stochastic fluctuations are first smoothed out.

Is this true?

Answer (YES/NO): NO